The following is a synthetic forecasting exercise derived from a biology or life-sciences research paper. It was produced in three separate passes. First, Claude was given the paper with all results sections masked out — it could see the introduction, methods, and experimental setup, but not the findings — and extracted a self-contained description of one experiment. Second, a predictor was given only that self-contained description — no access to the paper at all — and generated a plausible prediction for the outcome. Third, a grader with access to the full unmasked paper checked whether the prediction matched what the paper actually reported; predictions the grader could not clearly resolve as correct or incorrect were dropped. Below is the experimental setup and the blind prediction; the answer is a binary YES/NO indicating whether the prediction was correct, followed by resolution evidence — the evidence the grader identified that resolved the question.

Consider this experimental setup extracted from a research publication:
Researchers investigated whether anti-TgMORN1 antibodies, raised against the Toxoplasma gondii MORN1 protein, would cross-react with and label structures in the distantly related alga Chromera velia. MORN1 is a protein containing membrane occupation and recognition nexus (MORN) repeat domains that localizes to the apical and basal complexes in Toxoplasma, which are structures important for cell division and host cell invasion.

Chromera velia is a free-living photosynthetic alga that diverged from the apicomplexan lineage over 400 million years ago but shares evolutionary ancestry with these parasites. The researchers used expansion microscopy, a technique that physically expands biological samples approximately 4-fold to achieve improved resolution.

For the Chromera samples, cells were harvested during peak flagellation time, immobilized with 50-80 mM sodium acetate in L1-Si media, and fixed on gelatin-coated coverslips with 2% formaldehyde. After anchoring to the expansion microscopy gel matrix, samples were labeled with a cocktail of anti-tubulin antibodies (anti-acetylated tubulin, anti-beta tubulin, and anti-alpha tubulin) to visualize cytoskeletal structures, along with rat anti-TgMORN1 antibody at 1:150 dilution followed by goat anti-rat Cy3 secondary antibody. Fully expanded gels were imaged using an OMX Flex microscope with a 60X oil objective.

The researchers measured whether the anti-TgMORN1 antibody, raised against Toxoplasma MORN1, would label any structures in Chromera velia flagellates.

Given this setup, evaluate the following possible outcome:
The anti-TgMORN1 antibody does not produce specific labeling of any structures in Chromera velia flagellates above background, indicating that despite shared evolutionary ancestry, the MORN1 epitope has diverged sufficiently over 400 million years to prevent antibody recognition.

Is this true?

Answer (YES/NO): NO